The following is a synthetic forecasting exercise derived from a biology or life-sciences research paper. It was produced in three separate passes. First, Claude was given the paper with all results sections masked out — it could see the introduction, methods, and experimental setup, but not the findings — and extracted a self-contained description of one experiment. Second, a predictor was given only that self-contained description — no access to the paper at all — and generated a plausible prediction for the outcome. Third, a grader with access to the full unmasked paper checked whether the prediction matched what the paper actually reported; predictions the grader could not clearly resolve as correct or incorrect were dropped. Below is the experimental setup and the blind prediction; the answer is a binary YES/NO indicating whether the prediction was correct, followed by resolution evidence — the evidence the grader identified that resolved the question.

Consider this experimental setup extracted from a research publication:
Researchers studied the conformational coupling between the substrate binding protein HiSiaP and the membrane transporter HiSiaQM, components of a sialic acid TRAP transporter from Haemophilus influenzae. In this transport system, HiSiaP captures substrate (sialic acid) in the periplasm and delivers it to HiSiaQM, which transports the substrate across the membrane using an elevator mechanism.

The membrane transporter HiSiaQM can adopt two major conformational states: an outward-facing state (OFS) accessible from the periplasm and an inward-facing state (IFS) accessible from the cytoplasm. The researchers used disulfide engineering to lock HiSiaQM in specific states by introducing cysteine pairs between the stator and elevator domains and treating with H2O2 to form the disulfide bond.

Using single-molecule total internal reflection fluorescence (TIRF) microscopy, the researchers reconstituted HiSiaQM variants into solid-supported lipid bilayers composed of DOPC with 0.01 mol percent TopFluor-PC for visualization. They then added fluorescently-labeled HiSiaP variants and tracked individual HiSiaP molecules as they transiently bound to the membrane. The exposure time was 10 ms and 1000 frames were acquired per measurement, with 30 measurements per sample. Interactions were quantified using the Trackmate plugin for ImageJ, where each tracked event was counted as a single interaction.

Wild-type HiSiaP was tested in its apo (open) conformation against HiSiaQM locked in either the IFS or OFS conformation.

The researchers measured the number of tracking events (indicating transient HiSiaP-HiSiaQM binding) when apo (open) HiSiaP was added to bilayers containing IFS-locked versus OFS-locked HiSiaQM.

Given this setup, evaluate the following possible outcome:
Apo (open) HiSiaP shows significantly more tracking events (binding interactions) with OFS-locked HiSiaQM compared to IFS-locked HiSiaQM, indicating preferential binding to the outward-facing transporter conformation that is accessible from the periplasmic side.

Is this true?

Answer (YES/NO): YES